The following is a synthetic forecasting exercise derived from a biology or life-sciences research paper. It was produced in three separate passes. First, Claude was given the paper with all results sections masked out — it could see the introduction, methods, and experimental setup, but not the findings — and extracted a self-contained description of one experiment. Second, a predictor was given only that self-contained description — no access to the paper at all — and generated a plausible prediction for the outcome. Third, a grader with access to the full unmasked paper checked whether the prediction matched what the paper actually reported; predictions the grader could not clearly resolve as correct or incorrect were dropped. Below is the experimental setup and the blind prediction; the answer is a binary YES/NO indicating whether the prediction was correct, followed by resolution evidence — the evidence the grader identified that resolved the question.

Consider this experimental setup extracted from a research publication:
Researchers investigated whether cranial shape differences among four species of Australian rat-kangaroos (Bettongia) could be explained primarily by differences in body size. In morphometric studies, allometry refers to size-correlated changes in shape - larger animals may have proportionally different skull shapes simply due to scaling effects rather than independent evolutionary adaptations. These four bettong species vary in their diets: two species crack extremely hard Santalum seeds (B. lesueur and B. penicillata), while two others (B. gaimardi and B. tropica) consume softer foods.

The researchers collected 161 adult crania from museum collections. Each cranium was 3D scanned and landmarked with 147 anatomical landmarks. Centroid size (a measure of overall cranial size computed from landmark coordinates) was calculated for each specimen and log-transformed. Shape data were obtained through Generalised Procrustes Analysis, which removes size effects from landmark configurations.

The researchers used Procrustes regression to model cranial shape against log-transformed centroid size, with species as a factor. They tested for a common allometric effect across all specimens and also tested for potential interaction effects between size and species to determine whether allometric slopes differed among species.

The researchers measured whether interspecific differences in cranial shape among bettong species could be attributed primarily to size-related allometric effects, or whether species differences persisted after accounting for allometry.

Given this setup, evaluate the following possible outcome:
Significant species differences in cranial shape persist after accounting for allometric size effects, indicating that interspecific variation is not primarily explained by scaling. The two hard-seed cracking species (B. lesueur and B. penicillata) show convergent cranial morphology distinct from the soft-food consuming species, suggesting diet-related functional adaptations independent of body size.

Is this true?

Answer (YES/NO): NO